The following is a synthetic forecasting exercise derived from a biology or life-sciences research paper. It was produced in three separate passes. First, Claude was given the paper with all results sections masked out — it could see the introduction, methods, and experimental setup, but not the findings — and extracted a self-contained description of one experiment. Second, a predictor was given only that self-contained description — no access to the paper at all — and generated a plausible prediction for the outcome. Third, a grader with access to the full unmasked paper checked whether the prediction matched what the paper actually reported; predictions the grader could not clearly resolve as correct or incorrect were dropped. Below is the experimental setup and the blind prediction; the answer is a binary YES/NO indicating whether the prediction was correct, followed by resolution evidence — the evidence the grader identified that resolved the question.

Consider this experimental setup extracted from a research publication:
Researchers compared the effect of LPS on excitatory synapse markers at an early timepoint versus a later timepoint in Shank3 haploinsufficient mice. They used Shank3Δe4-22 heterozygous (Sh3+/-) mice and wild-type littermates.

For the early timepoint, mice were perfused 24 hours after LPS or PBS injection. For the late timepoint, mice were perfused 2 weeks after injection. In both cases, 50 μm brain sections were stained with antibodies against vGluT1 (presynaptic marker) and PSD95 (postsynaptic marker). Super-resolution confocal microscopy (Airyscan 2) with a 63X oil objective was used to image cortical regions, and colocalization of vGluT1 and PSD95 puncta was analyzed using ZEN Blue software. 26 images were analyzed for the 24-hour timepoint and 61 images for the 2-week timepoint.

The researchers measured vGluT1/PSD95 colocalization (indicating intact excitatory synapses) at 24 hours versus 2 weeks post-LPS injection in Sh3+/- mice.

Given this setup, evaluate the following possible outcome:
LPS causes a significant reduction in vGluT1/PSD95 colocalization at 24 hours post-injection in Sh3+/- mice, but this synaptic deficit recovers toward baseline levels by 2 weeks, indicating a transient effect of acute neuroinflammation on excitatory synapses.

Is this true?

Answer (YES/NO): NO